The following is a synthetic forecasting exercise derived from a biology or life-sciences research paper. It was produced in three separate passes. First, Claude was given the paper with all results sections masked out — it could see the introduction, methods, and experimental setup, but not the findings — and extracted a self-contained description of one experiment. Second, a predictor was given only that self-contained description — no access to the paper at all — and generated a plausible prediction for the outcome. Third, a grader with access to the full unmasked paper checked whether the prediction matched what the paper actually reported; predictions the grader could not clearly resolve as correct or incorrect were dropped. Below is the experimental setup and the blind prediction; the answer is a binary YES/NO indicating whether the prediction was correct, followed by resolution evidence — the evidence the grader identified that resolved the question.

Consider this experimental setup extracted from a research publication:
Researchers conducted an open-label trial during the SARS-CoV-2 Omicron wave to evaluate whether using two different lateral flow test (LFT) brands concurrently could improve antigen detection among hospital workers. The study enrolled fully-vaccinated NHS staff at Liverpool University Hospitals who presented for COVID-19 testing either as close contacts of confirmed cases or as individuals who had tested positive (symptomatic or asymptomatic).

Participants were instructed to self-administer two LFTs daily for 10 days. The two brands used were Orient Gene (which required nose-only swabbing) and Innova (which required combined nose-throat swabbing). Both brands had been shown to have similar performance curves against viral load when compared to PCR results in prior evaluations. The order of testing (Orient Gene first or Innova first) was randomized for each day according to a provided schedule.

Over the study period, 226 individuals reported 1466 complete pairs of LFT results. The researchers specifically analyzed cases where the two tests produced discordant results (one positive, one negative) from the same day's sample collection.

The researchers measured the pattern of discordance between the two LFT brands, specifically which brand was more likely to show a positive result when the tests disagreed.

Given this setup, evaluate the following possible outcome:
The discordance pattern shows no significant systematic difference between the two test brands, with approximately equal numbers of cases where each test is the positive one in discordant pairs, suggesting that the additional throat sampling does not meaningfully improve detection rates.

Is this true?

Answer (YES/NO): NO